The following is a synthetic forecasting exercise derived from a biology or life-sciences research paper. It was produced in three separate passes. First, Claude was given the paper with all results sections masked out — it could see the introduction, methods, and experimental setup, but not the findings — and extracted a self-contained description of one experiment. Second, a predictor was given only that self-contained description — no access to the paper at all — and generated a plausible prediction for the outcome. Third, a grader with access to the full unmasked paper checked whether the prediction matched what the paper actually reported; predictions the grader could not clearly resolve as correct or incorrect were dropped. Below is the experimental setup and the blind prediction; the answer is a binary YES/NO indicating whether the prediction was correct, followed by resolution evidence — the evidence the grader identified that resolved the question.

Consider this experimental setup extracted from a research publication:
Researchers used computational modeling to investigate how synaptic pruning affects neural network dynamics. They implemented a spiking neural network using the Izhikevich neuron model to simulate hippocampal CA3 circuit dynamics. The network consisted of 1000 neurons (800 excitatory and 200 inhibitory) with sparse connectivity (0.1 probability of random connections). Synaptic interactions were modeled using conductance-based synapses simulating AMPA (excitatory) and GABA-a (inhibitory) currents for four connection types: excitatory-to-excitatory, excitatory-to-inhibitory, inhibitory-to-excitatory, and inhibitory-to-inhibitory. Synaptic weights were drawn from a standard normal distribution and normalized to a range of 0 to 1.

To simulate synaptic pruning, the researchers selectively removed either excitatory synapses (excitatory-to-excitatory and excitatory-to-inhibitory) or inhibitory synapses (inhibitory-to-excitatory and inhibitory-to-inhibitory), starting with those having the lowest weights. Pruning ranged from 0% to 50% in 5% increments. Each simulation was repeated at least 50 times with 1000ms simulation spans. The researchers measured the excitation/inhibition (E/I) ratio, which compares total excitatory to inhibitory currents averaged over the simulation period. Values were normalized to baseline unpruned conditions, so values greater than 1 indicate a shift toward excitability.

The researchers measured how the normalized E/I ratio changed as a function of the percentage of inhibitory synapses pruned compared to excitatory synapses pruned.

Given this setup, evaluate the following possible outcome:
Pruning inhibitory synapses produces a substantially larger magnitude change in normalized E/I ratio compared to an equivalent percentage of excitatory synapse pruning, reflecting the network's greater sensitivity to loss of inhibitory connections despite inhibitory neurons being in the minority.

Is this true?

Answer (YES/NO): YES